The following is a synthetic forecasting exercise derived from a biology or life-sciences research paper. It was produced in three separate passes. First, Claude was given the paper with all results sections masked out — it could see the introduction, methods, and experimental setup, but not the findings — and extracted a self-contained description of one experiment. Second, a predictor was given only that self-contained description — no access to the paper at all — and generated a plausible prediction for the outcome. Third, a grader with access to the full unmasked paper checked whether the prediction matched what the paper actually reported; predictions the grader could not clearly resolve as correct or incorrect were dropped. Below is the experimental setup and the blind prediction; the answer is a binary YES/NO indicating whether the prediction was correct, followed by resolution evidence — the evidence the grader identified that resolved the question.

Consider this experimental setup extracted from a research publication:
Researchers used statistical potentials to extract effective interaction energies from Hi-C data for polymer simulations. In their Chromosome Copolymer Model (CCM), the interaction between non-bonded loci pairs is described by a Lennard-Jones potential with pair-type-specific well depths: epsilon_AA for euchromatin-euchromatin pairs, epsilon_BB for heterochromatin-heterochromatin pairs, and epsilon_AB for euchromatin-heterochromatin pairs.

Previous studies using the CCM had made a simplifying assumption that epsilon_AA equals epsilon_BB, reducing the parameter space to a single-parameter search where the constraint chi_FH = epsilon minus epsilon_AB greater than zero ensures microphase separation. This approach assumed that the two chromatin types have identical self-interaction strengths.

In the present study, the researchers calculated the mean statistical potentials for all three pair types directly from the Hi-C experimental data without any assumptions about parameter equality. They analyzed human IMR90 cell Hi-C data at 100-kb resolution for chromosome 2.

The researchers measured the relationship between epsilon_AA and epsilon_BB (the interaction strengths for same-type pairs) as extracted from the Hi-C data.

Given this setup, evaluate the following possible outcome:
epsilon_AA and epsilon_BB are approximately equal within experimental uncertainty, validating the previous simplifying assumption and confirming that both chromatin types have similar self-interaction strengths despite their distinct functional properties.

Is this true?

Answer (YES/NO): NO